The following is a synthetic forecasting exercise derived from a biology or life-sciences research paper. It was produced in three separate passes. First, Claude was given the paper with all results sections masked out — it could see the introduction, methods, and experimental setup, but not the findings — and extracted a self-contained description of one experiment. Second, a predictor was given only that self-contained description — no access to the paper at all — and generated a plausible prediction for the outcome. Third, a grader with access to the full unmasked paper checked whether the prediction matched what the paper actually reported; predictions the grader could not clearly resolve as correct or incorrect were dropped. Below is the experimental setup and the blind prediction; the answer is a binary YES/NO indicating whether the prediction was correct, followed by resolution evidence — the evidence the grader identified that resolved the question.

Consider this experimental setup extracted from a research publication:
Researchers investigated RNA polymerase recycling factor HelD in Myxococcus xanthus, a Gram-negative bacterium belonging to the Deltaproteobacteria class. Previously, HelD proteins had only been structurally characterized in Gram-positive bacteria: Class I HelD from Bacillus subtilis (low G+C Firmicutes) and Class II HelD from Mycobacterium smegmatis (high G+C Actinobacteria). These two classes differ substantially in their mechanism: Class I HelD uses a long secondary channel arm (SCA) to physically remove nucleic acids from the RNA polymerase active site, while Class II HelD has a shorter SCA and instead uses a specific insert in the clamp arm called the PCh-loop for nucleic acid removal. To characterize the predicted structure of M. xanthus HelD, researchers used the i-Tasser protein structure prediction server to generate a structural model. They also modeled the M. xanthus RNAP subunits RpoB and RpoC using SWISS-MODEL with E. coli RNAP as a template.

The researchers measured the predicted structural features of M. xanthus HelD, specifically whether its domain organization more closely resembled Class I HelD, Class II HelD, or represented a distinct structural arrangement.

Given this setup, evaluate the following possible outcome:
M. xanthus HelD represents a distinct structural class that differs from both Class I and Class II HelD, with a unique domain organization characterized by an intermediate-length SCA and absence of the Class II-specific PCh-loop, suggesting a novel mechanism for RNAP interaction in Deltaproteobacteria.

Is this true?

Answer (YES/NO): YES